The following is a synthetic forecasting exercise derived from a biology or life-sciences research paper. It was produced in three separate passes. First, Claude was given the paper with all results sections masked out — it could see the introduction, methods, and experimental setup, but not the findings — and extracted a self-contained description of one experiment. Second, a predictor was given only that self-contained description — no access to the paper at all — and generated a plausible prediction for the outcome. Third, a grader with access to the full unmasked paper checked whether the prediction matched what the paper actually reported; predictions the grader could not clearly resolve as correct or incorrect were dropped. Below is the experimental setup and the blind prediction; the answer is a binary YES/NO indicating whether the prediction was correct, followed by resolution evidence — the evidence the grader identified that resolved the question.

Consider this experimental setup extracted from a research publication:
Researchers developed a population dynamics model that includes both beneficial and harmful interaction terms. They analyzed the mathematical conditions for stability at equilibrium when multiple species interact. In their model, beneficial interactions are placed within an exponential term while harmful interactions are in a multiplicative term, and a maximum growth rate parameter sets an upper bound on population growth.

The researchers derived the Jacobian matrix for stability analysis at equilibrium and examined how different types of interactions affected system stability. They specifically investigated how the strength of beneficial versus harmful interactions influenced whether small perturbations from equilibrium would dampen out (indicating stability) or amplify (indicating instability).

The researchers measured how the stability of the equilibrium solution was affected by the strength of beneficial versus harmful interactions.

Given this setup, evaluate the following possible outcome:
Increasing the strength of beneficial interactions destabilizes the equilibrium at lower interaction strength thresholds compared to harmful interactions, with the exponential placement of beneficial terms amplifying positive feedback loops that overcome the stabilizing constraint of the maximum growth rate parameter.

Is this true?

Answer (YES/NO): NO